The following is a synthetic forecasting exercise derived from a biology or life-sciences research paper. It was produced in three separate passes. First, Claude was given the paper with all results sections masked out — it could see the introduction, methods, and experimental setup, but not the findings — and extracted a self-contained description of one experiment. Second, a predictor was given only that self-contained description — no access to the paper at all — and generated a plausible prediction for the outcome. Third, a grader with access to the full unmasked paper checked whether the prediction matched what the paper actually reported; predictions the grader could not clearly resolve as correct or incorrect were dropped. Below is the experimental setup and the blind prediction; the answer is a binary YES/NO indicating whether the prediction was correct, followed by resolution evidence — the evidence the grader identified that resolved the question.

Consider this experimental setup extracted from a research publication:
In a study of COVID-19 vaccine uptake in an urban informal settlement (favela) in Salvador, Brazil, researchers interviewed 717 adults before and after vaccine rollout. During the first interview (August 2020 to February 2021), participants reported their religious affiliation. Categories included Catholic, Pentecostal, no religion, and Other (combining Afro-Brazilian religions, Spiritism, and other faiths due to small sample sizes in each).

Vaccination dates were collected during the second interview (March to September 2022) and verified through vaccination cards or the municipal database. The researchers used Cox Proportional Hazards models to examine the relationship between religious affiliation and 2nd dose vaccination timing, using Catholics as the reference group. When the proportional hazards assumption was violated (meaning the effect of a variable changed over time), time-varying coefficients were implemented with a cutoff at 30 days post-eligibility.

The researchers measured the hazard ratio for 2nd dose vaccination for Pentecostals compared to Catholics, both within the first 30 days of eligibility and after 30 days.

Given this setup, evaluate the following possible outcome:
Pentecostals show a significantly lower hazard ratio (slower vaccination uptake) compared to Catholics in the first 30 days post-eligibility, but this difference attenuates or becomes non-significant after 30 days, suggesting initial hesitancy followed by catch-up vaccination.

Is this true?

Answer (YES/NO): NO